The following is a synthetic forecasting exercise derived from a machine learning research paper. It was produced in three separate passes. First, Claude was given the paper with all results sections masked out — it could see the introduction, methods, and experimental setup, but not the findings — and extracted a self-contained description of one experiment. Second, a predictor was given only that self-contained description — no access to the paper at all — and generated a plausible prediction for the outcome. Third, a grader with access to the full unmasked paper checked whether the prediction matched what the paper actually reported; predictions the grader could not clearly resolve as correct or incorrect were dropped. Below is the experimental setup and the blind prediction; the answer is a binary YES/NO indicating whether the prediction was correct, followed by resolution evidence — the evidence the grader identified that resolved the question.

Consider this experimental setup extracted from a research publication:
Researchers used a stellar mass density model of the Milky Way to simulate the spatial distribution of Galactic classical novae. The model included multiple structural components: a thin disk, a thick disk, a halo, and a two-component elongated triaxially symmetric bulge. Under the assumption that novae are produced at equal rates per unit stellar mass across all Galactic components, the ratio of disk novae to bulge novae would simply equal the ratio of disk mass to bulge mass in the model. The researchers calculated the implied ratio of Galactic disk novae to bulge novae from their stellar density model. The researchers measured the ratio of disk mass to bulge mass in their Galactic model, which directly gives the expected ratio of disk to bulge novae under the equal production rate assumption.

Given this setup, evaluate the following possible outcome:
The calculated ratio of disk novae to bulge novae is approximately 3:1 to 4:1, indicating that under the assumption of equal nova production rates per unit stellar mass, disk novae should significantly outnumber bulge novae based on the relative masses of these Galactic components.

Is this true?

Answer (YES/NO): NO